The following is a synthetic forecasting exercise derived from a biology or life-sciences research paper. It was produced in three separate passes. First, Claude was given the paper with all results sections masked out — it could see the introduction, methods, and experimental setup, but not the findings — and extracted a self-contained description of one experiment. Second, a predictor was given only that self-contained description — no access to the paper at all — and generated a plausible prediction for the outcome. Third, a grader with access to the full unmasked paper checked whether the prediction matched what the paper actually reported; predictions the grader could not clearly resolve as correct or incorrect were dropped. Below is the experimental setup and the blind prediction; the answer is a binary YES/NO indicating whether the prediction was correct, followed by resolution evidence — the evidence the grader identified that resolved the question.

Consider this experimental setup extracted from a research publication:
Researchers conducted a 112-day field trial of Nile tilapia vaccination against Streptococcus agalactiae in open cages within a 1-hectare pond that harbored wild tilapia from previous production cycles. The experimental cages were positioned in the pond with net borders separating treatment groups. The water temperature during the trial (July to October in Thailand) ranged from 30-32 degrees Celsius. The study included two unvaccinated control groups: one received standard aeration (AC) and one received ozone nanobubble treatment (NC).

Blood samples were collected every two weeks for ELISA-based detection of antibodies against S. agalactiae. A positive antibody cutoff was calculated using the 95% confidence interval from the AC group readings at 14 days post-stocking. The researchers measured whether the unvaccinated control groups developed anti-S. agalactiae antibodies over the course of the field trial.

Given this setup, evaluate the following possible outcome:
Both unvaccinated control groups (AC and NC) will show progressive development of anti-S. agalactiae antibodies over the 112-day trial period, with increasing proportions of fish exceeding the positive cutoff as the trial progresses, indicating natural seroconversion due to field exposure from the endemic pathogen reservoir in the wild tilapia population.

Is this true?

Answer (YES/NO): NO